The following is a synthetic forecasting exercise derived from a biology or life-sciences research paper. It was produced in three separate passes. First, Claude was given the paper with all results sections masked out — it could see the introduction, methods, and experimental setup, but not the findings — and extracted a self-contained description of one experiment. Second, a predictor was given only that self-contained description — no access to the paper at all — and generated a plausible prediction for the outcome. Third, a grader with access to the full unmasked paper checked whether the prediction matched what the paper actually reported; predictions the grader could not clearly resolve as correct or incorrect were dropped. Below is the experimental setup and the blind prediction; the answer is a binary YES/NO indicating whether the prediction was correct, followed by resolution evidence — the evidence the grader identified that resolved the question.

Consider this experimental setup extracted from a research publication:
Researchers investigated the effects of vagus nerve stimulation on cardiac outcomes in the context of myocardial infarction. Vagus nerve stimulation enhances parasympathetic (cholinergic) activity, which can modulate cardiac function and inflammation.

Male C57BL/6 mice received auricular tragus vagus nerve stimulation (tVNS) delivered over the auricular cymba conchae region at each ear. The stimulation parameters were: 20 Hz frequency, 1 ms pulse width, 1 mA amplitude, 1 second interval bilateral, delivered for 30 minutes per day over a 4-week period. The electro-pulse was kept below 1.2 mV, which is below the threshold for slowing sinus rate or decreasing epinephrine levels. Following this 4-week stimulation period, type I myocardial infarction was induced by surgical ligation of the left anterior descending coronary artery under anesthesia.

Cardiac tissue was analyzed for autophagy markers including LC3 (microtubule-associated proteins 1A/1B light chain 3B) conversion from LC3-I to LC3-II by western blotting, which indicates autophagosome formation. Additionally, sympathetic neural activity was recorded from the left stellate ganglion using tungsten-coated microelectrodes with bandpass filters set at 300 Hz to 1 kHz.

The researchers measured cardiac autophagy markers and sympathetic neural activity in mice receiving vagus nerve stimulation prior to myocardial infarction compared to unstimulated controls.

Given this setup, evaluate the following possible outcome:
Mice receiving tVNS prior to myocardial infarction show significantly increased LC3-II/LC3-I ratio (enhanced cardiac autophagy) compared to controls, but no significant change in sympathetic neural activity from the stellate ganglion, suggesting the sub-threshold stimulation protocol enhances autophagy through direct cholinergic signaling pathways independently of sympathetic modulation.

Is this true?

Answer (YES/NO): NO